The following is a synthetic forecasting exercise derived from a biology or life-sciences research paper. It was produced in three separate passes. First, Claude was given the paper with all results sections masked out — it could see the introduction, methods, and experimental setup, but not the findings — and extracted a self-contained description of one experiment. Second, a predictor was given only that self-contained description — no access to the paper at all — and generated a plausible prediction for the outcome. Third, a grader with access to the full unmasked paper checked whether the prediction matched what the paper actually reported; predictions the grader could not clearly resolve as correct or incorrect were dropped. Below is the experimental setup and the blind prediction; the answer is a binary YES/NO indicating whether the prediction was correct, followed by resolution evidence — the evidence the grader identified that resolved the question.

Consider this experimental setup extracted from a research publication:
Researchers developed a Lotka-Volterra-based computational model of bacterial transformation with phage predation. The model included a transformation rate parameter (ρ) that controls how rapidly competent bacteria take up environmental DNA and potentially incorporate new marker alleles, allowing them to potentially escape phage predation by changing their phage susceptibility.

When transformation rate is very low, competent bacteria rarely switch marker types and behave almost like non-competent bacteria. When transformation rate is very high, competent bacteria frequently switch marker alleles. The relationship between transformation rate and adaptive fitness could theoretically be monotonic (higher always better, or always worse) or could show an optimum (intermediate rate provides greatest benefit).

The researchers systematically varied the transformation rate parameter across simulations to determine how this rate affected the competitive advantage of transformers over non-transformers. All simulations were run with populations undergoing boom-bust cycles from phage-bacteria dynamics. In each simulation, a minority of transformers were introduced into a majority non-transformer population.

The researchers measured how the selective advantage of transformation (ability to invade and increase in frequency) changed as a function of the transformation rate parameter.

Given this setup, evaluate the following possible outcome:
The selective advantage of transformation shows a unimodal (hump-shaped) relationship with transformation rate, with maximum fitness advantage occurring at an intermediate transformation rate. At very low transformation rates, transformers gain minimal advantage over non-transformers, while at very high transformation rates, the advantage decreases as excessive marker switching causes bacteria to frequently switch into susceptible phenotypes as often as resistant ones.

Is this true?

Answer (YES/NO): NO